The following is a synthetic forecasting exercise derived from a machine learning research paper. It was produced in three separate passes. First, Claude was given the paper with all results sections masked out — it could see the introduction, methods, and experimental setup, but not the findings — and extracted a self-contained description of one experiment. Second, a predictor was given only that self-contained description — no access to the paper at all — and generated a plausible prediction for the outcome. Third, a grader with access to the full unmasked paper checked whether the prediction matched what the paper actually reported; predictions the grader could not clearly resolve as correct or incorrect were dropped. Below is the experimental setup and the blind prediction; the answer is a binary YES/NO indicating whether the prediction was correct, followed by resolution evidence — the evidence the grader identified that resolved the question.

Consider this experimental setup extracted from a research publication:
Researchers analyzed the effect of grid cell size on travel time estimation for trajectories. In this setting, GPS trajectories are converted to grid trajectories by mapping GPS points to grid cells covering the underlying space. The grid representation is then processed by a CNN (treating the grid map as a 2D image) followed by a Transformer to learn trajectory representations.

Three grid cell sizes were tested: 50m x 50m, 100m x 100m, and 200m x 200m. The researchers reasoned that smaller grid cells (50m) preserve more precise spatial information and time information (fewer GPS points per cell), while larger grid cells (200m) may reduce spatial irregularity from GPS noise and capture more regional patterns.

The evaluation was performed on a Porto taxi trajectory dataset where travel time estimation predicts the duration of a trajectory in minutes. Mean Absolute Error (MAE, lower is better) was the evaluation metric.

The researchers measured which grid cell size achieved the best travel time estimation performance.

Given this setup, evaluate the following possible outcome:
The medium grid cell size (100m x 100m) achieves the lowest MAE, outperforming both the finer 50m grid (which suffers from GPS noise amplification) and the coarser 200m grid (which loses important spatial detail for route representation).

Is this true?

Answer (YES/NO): NO